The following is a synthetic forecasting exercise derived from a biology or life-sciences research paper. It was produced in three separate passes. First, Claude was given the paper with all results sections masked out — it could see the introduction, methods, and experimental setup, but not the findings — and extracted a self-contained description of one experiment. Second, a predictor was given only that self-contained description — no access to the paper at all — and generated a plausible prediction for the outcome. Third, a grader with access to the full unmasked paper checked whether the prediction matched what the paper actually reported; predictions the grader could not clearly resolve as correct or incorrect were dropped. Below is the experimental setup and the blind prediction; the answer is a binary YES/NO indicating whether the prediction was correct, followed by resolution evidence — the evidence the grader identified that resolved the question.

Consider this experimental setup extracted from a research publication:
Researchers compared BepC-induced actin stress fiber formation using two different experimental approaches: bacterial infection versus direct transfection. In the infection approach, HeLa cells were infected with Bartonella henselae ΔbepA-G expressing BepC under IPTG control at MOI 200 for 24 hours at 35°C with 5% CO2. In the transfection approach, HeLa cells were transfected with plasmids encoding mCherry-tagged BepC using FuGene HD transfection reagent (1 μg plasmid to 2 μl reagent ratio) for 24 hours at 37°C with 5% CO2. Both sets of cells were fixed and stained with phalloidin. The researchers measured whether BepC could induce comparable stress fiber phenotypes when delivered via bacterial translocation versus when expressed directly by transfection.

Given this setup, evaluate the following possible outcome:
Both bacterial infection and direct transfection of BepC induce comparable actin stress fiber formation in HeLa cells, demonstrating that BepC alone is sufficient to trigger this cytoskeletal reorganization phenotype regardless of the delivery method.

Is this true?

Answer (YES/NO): YES